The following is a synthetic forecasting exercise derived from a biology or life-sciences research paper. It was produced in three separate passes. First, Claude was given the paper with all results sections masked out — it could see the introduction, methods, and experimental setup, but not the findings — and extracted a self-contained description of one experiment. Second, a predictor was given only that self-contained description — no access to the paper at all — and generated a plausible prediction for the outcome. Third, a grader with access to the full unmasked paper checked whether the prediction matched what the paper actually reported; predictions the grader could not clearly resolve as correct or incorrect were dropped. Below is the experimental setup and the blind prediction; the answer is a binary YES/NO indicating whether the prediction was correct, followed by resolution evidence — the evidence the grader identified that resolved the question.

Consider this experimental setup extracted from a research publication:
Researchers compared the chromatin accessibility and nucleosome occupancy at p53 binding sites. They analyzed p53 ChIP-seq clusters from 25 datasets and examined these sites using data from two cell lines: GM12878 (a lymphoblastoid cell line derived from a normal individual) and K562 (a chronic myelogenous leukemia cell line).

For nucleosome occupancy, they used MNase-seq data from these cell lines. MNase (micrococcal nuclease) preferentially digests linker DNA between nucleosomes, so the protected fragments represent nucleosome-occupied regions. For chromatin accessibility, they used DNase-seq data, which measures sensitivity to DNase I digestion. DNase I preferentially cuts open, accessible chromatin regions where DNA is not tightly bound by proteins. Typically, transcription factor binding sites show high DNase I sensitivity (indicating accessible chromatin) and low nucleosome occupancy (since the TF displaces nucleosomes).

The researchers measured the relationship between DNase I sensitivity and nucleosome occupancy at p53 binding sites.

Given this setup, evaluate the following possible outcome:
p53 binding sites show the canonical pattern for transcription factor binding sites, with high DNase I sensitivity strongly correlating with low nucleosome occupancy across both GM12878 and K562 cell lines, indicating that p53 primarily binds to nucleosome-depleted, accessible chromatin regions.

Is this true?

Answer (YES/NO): NO